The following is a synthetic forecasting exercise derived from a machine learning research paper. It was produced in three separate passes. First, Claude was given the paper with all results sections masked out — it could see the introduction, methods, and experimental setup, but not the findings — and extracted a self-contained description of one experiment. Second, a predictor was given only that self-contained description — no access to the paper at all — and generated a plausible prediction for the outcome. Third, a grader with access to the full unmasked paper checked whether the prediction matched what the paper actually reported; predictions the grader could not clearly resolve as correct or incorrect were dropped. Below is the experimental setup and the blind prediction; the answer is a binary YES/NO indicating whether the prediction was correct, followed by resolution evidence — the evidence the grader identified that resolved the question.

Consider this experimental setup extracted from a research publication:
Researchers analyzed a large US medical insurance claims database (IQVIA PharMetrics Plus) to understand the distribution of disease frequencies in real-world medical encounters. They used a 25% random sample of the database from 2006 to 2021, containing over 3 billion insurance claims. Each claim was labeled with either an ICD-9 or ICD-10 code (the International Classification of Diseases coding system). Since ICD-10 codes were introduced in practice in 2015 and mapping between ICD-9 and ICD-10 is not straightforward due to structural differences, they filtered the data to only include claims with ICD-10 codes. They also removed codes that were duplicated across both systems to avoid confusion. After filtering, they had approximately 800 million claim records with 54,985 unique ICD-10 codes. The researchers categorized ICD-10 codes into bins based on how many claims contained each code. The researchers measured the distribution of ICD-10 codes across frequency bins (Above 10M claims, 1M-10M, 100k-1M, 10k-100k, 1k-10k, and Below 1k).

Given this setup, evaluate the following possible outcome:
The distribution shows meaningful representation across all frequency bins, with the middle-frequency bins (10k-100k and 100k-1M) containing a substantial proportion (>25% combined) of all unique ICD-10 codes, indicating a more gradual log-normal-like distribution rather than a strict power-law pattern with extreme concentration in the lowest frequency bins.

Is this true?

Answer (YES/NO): NO